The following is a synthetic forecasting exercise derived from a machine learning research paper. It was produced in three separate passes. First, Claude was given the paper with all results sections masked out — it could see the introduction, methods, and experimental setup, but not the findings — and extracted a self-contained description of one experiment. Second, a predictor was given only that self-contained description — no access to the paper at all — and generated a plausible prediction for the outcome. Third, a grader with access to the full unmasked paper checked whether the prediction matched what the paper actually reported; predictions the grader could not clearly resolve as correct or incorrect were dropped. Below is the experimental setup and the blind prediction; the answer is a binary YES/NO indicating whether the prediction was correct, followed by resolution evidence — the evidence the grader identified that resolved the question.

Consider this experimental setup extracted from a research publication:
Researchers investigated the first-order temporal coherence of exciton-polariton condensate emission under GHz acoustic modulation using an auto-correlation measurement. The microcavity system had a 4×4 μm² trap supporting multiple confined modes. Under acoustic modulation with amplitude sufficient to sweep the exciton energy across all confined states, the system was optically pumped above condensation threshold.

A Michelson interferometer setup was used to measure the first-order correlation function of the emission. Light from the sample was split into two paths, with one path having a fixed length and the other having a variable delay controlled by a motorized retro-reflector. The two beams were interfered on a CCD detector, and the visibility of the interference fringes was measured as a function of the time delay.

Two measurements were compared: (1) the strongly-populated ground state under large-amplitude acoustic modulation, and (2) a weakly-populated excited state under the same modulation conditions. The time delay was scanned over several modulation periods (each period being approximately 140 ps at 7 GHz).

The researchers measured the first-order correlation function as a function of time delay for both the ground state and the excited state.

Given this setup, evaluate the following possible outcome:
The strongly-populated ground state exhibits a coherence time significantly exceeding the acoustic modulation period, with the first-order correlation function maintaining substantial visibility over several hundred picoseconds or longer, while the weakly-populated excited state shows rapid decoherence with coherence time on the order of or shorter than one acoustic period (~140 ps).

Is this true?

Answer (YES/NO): YES